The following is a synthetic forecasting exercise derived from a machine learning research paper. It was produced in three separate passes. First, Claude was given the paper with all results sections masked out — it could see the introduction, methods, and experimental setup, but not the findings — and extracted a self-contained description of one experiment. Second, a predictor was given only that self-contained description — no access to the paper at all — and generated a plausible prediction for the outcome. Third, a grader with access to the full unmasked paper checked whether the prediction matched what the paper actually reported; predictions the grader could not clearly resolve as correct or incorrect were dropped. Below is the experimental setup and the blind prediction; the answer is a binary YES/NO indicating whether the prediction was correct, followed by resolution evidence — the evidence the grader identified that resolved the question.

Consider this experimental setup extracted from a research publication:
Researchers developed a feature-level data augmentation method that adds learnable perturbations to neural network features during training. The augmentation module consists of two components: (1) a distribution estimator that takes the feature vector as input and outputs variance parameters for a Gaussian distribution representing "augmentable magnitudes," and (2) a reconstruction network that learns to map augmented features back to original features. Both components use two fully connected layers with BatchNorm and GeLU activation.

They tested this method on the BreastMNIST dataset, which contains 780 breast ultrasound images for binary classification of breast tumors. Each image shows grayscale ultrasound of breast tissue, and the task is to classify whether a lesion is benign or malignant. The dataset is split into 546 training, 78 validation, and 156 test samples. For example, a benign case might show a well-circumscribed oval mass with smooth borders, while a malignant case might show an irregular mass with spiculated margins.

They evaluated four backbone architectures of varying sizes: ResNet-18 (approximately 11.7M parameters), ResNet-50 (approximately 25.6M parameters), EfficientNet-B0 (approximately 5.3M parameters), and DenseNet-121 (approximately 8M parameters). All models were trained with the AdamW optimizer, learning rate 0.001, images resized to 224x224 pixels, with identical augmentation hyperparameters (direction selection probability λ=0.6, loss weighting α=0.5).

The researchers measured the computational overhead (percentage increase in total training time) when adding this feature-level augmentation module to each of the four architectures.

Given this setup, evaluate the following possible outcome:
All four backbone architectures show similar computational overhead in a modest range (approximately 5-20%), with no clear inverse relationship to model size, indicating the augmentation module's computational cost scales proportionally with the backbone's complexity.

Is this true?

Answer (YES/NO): NO